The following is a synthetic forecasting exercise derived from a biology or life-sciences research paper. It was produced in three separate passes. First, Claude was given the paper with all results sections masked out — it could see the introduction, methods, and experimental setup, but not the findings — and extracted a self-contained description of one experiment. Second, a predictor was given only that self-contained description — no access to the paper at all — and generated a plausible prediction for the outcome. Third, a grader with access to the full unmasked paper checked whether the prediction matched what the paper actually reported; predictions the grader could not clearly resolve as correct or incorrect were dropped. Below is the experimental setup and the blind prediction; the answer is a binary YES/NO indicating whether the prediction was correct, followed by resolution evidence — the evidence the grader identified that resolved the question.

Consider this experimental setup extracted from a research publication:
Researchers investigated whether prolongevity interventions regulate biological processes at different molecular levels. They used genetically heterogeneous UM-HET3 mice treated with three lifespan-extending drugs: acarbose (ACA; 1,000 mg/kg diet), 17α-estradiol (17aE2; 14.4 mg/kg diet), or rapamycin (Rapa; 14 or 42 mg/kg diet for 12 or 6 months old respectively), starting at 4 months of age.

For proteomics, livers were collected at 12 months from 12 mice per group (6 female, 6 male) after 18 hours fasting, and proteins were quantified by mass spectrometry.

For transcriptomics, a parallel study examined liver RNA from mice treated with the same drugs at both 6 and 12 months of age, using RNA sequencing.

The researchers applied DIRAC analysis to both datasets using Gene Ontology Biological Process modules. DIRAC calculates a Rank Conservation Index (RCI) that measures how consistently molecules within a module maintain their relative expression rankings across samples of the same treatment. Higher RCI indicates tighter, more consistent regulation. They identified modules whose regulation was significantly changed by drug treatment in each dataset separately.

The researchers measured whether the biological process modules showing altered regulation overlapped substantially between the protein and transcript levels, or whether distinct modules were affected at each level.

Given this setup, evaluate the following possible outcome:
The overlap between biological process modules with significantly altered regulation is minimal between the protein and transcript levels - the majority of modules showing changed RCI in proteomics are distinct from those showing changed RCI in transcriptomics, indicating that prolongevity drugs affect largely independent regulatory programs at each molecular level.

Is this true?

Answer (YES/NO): YES